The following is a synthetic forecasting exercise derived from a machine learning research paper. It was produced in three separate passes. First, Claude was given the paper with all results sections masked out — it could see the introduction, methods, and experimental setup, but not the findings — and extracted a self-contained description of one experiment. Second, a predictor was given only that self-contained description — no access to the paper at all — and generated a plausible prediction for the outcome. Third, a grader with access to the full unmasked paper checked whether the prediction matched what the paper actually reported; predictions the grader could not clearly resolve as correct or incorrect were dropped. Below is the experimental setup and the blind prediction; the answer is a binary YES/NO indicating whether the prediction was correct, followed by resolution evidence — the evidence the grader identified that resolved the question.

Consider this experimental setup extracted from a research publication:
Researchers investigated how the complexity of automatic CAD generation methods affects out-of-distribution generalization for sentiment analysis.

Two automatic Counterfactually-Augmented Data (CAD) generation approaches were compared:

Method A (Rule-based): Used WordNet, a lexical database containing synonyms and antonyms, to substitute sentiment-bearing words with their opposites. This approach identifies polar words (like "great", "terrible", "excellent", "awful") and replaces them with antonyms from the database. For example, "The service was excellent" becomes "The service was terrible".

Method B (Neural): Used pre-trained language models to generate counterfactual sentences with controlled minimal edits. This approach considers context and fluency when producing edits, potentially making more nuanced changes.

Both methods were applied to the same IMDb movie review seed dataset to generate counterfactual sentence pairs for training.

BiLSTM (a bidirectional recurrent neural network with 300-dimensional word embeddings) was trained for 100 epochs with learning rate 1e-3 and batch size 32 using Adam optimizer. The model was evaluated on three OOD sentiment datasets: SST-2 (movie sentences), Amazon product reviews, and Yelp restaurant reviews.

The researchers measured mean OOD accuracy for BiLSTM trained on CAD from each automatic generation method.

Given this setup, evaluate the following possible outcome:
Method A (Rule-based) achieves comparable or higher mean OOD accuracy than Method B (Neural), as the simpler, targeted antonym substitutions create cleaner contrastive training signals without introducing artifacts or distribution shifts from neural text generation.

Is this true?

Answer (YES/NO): YES